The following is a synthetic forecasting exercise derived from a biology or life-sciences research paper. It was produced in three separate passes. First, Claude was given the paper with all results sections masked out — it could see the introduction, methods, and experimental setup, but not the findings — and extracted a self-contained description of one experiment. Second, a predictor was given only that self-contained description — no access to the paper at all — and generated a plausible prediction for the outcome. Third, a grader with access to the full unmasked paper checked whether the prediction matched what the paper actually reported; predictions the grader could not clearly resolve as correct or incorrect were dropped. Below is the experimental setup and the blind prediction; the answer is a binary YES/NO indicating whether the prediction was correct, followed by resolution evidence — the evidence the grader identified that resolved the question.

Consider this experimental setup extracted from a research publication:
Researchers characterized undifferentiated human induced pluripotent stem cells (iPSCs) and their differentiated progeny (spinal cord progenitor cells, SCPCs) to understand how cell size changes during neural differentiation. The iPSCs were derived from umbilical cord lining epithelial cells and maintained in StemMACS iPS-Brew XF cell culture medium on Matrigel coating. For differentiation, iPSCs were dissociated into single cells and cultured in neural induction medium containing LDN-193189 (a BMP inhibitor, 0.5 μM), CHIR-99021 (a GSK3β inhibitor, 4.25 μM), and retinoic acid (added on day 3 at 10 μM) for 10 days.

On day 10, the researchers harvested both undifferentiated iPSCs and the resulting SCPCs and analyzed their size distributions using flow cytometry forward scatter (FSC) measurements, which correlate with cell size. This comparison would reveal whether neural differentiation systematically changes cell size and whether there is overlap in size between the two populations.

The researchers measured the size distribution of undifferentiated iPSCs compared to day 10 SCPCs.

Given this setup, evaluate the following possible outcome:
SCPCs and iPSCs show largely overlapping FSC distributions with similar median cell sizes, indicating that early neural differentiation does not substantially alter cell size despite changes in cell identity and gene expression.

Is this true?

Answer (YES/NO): NO